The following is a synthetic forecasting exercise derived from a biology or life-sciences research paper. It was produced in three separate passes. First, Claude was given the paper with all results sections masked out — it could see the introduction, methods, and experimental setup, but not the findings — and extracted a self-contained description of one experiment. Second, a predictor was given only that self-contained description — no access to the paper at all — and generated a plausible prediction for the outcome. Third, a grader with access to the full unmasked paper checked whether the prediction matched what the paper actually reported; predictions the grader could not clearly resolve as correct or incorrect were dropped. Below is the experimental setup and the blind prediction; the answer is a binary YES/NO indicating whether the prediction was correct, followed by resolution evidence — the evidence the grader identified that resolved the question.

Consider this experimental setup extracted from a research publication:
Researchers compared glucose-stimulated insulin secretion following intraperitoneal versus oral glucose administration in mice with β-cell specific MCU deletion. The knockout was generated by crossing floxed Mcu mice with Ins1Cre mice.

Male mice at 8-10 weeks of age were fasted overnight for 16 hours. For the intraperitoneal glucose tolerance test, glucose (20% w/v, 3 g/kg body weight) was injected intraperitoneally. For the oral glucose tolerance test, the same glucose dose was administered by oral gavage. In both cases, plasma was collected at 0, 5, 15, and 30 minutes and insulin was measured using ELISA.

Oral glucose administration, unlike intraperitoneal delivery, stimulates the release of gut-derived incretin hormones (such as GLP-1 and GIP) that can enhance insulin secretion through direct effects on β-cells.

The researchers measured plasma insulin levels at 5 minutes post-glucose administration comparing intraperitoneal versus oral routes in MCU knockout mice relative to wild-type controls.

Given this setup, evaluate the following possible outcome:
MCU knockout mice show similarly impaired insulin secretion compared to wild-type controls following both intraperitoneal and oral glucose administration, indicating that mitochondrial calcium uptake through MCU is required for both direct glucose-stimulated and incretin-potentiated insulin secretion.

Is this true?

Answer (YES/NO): NO